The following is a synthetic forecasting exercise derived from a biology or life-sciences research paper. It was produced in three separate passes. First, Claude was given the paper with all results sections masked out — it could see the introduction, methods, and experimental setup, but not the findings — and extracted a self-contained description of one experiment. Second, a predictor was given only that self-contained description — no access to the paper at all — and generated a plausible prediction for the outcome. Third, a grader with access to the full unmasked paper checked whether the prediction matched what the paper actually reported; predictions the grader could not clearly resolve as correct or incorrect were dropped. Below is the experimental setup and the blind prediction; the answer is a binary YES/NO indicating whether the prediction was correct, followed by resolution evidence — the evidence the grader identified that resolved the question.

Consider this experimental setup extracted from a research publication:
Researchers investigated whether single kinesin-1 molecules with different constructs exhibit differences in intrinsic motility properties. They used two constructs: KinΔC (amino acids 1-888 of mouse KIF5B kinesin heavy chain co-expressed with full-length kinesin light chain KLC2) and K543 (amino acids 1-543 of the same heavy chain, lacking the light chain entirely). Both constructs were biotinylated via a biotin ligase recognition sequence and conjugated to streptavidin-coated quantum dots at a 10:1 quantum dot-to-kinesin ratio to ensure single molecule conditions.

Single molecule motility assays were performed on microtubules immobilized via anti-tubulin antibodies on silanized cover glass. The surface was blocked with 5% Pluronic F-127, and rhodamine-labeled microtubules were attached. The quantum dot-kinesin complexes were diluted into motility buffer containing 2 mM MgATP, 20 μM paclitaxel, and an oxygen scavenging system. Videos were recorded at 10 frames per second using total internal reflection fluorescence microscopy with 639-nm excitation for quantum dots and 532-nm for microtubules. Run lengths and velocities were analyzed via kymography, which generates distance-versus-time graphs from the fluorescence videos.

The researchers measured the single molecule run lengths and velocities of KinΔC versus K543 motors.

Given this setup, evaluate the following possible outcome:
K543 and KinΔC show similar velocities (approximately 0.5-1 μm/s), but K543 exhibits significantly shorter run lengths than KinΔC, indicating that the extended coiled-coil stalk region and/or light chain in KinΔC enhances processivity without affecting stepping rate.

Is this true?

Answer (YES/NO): NO